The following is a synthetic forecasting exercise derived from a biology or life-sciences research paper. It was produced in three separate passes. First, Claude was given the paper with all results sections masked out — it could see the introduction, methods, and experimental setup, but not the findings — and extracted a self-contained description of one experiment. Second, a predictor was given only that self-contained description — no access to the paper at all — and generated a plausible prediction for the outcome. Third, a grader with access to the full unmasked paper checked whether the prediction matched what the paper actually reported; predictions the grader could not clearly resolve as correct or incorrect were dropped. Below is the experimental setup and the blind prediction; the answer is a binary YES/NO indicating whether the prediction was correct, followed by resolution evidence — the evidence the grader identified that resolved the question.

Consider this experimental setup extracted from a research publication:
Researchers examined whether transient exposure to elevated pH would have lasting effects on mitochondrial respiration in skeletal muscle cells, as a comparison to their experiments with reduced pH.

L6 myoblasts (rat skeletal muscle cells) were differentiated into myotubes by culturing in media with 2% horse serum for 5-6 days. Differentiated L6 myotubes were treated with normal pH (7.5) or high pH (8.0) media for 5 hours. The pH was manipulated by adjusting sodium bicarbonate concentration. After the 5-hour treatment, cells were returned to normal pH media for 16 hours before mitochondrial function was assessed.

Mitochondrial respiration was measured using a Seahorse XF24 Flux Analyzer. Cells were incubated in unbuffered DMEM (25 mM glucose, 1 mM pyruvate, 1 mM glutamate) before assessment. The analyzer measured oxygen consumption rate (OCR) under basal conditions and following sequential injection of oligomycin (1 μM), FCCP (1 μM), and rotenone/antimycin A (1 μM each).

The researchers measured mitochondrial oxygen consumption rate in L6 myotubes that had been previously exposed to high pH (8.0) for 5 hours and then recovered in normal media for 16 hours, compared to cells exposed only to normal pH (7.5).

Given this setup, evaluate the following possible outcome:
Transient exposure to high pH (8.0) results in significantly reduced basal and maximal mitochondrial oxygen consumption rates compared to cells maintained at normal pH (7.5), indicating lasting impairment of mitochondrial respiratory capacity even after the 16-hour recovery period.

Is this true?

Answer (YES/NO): YES